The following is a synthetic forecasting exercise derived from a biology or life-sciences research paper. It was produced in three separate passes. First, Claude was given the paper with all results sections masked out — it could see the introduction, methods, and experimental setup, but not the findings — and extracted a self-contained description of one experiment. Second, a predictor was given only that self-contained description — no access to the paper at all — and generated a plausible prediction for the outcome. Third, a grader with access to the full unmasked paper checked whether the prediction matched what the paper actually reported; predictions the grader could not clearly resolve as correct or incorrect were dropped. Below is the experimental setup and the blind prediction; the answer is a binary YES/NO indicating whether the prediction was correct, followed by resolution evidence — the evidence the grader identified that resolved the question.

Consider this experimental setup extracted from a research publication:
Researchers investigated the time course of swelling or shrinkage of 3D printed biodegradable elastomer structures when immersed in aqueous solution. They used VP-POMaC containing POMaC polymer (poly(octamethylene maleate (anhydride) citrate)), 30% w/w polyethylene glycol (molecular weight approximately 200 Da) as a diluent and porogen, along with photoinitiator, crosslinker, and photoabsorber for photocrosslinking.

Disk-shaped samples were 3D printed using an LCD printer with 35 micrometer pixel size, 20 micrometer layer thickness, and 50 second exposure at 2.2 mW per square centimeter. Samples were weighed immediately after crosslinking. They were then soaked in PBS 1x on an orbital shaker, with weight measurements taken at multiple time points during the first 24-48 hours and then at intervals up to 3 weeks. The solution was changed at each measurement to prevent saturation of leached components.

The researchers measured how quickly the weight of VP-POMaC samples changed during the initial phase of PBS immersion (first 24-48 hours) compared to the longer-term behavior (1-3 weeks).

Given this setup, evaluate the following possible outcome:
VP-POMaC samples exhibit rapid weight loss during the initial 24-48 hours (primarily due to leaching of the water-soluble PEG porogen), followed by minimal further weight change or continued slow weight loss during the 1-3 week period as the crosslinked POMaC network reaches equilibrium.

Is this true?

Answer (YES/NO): YES